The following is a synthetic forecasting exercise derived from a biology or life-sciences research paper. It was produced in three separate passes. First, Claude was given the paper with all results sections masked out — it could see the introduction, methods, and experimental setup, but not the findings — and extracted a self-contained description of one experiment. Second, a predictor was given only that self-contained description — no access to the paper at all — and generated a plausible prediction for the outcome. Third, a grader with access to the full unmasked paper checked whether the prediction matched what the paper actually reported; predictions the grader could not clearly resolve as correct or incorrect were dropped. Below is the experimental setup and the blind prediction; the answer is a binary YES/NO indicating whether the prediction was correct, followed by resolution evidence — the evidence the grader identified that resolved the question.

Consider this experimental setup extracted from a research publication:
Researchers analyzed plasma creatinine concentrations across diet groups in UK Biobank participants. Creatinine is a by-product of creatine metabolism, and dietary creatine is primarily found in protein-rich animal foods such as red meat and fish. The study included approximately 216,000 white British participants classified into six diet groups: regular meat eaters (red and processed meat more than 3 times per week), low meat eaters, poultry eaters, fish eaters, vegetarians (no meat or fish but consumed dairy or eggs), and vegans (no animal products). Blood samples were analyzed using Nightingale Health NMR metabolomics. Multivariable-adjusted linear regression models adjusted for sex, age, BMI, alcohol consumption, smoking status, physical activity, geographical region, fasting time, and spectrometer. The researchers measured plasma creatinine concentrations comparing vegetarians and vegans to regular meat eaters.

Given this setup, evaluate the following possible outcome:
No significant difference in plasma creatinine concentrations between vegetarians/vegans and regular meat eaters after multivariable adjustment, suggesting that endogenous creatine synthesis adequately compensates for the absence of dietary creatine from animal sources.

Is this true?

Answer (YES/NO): NO